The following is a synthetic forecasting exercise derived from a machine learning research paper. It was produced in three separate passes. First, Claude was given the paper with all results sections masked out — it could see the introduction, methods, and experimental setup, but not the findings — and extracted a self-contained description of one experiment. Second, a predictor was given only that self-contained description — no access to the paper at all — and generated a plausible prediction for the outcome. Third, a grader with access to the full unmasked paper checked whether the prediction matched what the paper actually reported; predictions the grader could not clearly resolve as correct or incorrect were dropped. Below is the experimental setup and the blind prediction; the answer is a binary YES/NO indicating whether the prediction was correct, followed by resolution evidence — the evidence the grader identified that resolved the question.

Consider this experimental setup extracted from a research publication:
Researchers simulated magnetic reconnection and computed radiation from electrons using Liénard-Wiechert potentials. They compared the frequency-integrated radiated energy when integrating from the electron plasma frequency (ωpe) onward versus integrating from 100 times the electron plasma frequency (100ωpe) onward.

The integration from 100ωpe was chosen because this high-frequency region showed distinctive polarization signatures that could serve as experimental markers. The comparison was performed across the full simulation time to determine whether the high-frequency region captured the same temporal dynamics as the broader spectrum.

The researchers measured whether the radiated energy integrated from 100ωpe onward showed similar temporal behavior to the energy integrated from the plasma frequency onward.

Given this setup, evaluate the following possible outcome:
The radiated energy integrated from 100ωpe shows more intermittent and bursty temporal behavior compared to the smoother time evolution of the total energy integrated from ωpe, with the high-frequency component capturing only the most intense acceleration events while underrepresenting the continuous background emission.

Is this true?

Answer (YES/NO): NO